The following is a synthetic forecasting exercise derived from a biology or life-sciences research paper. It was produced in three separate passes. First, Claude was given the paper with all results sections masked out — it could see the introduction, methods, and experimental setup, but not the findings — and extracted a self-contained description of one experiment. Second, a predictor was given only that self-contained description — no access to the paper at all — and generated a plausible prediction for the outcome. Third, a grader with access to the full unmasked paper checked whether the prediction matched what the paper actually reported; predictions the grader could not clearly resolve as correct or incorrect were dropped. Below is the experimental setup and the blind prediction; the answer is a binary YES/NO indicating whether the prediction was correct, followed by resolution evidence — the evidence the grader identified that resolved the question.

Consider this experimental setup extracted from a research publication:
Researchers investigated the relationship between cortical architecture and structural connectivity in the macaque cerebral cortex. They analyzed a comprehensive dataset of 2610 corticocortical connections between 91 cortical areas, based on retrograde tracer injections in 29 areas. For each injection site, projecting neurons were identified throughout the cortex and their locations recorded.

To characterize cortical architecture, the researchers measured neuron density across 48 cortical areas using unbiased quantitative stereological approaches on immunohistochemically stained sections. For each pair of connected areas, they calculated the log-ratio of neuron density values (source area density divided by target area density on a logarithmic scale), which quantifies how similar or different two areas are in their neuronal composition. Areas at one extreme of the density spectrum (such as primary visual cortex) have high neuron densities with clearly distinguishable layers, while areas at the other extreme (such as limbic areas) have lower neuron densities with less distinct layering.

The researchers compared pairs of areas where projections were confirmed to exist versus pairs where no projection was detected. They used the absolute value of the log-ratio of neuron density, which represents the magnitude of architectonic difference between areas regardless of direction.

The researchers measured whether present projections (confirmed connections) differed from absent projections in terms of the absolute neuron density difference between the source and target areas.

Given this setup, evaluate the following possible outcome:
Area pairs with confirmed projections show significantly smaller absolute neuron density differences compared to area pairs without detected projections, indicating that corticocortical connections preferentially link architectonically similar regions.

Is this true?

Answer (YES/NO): YES